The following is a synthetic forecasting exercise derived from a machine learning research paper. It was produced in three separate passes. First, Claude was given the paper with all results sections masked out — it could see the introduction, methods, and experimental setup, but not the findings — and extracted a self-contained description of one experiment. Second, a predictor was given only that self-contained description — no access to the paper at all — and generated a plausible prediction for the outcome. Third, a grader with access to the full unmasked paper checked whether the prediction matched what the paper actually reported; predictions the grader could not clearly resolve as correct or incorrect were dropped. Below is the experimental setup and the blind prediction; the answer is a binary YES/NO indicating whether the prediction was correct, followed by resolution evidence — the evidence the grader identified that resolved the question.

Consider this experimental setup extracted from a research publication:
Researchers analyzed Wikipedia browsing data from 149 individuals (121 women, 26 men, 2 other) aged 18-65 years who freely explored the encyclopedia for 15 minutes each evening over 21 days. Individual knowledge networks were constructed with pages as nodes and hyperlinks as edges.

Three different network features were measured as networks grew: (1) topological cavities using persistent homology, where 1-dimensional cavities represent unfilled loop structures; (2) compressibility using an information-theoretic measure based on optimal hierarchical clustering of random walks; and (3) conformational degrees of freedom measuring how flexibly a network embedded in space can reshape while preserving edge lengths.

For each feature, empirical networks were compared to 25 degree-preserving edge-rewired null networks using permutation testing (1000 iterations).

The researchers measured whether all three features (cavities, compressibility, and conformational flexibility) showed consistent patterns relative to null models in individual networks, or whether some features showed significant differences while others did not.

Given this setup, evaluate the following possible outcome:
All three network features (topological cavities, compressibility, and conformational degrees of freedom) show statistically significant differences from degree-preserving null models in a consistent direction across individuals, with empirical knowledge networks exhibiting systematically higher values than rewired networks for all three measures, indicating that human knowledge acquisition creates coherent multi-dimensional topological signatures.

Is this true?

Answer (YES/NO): NO